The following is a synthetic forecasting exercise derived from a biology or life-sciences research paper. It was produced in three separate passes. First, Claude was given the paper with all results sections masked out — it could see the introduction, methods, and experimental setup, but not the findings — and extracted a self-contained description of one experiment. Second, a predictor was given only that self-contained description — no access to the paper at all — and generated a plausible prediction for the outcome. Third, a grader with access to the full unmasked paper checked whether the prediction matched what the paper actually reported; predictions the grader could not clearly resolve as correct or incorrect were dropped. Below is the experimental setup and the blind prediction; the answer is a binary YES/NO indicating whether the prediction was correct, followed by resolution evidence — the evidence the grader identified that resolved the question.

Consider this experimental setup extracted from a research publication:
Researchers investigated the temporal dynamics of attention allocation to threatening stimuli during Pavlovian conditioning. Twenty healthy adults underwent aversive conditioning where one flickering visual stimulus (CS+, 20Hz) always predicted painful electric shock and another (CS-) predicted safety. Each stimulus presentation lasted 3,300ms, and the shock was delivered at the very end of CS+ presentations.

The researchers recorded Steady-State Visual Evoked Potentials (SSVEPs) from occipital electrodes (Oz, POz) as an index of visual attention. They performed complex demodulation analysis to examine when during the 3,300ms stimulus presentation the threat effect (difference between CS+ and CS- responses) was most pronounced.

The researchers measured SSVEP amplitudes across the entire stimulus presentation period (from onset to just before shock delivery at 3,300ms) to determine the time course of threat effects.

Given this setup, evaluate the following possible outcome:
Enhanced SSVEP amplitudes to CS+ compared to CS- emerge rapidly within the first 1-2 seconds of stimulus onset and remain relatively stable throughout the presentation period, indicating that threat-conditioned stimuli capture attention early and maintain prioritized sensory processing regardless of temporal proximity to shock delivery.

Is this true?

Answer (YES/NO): NO